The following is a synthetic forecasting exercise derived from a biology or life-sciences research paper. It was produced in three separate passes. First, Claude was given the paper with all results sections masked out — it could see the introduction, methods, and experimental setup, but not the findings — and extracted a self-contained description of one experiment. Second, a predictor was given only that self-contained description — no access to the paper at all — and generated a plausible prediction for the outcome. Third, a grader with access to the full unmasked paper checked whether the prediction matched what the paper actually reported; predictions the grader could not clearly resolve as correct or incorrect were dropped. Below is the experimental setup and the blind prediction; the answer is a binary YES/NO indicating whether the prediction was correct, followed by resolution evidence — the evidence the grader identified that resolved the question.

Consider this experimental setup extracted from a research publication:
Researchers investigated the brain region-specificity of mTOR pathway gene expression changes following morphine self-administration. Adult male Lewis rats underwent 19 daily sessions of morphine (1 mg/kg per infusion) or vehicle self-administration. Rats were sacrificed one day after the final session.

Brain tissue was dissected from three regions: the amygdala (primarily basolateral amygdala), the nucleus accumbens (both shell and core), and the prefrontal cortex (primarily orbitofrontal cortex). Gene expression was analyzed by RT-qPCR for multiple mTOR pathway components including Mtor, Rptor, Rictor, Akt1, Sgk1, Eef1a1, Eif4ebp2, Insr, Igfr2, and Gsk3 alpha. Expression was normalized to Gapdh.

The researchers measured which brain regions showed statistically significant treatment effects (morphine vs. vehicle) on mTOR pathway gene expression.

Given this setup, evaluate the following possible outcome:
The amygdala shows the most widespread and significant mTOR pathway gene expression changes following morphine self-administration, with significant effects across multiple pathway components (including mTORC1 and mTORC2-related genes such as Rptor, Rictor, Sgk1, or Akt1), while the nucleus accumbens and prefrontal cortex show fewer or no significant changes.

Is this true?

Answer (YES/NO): NO